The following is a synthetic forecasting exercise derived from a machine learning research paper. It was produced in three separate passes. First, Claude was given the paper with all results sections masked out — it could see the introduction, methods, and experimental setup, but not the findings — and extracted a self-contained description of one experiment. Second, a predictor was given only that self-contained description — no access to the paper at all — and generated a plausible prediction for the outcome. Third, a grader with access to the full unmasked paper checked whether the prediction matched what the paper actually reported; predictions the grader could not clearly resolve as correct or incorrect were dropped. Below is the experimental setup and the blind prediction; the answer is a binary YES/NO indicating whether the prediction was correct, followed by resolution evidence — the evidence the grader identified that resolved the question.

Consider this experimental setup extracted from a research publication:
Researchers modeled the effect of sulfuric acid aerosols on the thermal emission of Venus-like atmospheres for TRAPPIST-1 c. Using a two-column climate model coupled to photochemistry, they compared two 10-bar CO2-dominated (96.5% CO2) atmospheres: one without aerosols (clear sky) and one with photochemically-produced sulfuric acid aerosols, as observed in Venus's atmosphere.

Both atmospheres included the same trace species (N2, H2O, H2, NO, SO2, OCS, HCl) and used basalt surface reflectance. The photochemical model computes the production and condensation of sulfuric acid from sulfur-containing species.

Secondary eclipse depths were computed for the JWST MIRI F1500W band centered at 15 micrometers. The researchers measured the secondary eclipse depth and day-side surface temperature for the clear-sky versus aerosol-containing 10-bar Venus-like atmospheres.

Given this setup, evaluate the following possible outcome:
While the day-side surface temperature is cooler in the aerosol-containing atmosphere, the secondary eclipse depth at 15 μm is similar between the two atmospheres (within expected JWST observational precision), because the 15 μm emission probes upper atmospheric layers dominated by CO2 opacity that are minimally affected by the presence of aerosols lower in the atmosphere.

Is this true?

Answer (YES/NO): NO